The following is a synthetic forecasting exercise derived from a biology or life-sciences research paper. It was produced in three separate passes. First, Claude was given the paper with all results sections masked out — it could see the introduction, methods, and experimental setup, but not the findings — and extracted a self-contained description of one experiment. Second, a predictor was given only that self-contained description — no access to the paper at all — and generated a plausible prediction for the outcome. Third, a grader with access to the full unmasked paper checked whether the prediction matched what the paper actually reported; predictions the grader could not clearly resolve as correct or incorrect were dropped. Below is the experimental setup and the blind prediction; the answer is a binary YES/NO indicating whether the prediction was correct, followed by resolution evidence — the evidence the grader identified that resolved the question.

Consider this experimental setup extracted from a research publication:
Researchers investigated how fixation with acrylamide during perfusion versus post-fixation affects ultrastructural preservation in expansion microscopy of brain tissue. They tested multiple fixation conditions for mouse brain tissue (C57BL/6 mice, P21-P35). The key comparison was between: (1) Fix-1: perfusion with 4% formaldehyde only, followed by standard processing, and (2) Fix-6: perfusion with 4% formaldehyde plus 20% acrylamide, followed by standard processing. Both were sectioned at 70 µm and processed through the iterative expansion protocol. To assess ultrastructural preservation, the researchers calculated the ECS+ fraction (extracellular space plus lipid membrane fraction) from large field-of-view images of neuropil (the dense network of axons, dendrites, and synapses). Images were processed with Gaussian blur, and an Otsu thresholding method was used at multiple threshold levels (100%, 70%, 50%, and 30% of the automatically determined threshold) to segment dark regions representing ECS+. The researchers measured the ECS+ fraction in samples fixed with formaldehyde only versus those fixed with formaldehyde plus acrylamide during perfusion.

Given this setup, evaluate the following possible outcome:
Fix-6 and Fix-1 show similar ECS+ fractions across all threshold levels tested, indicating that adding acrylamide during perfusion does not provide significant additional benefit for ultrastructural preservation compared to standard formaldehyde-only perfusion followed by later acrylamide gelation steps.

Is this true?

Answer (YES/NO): NO